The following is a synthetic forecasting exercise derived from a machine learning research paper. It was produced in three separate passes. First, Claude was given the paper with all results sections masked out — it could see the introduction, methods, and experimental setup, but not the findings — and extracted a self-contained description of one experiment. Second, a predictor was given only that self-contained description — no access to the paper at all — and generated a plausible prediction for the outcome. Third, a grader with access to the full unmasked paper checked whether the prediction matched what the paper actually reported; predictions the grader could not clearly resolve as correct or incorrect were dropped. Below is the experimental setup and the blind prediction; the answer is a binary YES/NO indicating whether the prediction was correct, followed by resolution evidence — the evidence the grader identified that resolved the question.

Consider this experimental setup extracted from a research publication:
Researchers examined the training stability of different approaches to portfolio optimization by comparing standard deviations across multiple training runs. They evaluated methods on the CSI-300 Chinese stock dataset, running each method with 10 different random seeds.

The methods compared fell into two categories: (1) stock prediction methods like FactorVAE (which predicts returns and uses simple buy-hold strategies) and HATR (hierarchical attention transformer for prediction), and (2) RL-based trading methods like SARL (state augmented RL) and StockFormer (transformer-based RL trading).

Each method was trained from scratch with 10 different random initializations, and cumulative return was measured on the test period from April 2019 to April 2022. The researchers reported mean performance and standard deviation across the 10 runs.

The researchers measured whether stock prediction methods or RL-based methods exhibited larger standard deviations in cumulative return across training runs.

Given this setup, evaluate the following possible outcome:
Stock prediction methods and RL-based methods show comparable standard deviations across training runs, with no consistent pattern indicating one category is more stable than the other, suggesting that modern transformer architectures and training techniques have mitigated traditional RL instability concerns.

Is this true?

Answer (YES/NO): NO